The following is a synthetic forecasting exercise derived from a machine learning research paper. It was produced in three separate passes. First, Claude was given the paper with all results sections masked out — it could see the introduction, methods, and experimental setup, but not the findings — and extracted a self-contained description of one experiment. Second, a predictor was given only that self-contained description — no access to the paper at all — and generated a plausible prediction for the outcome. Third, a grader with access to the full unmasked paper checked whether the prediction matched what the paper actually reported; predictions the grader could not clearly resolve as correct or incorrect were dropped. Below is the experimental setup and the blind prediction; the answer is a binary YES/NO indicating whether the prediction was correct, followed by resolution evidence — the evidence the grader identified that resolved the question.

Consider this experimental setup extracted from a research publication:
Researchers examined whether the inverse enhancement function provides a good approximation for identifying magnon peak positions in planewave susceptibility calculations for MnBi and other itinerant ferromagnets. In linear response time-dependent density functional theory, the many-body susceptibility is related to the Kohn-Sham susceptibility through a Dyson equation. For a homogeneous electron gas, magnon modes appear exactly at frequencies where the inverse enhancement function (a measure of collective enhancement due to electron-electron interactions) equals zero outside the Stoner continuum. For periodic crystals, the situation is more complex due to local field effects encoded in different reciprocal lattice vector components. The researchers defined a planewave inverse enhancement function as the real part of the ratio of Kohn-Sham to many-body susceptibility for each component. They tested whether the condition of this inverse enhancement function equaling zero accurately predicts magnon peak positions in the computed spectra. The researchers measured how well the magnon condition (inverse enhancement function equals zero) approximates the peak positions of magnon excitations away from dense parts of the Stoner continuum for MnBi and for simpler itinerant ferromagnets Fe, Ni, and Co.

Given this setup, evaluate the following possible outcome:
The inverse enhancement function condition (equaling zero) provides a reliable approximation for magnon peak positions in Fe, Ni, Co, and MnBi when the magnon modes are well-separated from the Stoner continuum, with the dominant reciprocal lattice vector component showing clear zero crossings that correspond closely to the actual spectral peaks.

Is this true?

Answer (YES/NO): YES